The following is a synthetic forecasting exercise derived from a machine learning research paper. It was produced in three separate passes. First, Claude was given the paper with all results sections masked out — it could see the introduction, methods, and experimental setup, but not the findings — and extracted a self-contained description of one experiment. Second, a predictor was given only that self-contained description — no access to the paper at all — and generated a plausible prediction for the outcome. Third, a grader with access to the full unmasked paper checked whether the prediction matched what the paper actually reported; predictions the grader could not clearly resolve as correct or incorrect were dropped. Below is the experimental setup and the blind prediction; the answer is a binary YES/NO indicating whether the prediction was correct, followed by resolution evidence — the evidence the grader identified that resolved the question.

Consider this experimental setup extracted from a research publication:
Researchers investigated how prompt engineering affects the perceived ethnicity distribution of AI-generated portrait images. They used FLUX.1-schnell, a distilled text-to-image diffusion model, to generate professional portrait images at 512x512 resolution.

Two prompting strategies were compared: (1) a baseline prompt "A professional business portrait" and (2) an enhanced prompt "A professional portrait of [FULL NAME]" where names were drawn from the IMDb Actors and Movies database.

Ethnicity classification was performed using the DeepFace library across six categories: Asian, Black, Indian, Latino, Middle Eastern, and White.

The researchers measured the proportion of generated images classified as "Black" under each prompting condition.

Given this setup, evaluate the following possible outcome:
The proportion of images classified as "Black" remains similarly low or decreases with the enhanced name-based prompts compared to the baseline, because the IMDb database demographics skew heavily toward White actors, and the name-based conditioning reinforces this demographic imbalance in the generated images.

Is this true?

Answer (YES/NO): NO